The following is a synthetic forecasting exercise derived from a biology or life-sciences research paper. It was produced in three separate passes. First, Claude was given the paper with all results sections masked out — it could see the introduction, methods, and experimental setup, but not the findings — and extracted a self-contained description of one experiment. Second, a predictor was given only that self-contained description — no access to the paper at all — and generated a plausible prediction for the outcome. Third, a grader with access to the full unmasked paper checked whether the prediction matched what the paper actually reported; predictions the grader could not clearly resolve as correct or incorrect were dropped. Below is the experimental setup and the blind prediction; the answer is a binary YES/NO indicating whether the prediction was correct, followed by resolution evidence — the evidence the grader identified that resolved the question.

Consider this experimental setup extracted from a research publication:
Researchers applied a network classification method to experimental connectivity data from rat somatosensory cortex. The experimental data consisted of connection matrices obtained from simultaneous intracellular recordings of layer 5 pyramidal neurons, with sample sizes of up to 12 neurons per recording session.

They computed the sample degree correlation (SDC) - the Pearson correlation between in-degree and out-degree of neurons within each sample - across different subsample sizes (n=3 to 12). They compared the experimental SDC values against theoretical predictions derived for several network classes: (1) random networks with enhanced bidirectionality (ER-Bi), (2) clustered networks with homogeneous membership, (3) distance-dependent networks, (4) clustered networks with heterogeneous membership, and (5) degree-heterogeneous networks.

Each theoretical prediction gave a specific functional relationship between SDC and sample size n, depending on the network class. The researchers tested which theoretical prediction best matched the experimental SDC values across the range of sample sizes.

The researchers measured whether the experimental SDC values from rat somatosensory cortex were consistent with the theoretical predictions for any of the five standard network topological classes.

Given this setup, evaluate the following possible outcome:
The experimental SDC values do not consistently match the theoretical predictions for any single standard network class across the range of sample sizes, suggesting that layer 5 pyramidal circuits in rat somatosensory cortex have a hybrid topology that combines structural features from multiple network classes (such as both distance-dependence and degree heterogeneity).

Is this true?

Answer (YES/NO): NO